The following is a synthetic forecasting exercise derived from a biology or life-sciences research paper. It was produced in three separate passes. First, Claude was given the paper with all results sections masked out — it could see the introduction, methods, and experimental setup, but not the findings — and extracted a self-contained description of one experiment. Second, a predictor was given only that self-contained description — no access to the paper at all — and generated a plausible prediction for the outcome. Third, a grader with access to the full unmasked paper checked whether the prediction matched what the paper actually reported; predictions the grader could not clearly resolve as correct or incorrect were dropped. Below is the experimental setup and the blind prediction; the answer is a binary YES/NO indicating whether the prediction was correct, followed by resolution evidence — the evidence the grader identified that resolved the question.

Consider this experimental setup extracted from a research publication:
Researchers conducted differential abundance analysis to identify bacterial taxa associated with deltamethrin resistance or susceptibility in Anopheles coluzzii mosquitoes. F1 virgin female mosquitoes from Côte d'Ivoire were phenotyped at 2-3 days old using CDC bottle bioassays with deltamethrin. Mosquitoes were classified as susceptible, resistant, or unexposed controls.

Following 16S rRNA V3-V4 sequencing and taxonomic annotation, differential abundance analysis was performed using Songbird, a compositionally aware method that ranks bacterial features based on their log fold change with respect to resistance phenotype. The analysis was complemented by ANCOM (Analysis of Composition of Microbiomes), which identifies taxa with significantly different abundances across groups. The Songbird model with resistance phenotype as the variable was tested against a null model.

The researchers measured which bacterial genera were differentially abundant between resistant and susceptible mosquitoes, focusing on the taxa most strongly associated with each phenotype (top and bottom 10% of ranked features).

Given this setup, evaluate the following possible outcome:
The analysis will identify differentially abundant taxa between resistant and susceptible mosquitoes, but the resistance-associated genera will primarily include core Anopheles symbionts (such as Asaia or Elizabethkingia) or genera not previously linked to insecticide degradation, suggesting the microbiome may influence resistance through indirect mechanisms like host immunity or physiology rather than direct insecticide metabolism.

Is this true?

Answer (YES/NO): NO